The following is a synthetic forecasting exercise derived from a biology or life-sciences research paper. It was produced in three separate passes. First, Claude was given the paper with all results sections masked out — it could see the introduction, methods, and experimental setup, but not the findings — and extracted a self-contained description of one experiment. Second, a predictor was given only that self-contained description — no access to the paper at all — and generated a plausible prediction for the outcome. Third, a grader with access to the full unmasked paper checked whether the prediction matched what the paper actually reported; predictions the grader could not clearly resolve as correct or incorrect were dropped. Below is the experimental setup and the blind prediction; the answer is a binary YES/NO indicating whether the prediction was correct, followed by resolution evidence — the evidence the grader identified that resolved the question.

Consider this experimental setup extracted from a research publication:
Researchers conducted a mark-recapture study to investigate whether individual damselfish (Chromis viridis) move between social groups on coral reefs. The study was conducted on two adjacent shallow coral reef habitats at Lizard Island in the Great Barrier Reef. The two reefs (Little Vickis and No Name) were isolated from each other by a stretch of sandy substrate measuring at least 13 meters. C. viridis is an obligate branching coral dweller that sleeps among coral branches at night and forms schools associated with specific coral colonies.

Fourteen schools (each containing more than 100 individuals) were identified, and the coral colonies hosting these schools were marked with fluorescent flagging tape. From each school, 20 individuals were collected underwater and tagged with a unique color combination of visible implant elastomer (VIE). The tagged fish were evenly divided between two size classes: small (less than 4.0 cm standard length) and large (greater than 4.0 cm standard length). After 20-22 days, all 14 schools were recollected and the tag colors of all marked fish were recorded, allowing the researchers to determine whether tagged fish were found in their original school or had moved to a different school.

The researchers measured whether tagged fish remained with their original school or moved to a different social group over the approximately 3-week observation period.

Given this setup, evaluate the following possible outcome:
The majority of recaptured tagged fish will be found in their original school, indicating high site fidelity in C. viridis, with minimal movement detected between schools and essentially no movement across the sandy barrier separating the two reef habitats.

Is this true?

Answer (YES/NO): NO